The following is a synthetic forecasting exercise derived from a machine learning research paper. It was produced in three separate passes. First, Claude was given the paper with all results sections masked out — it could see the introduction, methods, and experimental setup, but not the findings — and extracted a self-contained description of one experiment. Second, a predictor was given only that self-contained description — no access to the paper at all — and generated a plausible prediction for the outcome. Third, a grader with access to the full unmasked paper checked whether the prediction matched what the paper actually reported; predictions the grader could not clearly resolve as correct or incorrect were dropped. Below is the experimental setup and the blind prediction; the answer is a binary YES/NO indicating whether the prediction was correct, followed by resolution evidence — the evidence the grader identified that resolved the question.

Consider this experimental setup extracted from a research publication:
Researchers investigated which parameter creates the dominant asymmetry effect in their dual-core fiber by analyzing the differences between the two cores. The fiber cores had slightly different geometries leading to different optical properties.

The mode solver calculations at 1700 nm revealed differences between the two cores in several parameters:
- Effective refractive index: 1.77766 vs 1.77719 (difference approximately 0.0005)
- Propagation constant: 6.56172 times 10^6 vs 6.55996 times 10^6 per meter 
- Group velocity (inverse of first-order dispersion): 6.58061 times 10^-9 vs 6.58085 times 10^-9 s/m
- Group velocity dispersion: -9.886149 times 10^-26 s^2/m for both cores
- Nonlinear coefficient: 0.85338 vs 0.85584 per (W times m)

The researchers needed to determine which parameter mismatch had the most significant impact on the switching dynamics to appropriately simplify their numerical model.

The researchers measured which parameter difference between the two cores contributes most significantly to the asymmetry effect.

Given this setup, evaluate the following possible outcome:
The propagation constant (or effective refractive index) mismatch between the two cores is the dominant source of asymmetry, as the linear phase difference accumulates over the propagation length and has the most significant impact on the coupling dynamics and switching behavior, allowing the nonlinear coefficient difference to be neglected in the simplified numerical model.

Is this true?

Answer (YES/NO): YES